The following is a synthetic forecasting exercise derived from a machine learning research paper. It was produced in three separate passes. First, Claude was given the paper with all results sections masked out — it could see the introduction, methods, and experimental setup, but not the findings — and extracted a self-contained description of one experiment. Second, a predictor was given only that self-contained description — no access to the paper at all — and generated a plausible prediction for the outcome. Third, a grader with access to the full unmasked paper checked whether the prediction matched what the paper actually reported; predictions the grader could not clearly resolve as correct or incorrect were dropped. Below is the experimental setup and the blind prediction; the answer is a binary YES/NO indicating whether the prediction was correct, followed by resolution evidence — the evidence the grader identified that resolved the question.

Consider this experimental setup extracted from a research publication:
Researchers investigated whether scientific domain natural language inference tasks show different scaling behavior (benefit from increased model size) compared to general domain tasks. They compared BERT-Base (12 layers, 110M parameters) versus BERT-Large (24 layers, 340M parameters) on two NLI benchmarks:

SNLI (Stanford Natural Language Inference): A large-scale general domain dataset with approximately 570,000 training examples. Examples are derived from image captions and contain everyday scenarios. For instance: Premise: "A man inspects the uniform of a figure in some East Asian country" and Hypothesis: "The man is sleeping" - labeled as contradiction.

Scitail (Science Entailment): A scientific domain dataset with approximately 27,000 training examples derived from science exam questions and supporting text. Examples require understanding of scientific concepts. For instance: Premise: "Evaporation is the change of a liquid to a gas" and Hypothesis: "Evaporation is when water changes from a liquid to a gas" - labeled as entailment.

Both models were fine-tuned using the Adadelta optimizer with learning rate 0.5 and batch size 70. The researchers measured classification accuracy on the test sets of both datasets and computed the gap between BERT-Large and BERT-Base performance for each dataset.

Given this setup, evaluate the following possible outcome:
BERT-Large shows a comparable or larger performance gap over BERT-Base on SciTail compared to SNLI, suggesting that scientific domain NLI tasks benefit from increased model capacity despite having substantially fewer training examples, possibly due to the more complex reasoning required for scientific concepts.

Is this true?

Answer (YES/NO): YES